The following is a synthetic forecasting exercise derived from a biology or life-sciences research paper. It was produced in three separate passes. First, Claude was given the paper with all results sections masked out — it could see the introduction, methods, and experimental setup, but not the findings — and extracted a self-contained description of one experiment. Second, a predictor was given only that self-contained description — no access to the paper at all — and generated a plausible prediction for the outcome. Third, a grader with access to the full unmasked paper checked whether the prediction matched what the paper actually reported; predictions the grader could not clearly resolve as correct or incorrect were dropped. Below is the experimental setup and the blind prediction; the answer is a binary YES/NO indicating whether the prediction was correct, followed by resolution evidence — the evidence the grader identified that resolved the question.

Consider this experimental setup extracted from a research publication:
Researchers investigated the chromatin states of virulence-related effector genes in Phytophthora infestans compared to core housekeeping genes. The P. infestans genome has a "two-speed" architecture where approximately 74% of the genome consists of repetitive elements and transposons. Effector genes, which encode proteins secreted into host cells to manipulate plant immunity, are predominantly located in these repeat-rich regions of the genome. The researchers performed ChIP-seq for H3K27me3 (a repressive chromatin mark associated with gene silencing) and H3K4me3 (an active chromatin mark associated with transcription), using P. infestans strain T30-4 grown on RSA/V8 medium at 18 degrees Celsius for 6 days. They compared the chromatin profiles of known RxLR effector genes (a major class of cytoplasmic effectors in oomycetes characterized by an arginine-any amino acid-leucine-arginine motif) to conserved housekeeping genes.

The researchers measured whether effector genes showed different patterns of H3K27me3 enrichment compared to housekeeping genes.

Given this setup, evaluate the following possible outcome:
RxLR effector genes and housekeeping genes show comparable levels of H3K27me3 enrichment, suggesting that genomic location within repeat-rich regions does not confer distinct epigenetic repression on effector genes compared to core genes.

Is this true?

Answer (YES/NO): NO